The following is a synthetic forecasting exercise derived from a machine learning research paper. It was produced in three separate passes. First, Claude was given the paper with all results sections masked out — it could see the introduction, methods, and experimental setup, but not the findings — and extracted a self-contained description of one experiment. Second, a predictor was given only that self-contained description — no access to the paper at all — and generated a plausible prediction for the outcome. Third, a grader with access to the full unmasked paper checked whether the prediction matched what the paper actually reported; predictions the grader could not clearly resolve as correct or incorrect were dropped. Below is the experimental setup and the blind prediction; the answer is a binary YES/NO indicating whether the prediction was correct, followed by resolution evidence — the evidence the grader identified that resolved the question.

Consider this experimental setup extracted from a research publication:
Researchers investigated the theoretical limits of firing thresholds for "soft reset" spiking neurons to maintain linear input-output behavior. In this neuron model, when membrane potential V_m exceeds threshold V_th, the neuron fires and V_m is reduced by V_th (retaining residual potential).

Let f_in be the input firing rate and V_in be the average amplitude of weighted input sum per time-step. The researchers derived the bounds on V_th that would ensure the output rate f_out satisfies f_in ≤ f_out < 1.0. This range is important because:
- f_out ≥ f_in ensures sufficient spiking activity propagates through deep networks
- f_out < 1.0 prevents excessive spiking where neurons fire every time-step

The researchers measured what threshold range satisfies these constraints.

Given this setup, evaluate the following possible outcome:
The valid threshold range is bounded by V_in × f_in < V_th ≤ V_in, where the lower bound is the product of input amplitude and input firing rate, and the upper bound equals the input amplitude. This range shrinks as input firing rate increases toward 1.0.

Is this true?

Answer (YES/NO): NO